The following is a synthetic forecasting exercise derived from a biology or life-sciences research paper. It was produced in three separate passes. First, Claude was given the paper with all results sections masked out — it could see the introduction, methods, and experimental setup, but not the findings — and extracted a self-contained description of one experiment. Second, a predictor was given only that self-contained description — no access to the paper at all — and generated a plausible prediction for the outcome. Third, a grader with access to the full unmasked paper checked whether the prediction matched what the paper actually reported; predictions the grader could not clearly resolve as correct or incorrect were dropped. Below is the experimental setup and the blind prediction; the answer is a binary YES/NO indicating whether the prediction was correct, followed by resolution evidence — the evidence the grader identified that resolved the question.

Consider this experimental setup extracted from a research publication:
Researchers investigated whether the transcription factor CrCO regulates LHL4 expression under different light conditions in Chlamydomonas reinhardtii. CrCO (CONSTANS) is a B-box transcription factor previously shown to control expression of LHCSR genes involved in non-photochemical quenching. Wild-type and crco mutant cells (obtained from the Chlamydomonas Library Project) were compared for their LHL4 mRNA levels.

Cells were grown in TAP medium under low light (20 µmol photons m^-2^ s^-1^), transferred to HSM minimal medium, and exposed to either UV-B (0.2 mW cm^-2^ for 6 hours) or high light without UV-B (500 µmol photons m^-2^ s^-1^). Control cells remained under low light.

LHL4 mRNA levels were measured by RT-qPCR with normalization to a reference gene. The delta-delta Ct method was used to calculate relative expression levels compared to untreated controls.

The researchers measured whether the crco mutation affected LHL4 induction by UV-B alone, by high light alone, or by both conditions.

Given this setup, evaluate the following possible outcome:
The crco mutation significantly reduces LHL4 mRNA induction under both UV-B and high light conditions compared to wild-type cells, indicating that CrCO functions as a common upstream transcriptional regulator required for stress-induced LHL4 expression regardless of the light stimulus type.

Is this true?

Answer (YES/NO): YES